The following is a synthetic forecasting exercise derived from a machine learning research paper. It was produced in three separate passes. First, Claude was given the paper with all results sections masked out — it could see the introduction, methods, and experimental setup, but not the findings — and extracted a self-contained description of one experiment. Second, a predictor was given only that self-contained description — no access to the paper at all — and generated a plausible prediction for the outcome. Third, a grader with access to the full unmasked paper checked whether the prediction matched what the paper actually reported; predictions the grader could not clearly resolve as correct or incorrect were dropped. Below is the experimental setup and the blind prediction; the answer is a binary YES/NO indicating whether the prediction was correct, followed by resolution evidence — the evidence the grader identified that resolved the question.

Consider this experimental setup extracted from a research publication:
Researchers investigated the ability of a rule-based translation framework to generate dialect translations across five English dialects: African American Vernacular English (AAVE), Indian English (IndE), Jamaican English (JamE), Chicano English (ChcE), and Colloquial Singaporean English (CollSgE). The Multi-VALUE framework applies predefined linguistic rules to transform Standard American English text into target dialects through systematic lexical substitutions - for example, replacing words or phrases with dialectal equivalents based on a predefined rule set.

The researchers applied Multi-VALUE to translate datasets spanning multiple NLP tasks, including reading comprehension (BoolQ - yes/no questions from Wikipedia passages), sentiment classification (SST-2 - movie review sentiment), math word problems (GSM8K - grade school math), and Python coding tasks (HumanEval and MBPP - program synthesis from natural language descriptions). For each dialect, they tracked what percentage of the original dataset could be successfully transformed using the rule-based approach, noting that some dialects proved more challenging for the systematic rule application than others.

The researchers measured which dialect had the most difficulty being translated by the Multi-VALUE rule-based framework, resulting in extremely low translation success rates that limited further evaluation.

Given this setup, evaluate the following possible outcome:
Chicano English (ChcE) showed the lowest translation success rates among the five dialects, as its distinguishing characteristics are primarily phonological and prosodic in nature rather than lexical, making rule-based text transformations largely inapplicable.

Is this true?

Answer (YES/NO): YES